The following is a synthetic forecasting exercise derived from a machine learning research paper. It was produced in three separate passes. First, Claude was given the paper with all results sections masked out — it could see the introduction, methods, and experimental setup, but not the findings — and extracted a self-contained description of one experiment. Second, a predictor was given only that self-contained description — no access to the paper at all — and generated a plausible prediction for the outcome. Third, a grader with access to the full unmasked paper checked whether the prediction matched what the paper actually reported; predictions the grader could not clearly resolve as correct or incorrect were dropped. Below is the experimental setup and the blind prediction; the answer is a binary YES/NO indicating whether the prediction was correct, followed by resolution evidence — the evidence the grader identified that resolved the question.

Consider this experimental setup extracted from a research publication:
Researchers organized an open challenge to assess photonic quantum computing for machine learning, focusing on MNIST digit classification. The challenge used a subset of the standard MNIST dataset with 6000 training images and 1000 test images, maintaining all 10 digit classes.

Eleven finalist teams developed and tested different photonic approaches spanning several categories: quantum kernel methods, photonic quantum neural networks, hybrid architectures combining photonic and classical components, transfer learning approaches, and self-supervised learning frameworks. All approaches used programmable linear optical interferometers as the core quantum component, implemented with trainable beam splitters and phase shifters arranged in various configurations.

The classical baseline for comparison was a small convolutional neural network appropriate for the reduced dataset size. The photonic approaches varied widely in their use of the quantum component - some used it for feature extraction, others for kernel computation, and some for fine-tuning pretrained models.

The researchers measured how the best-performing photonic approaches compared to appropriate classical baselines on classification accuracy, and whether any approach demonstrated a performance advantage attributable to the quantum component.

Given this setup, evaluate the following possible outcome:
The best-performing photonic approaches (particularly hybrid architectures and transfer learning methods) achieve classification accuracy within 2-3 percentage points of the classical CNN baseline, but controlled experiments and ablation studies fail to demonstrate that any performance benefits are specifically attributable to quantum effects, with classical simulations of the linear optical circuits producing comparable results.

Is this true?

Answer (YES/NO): YES